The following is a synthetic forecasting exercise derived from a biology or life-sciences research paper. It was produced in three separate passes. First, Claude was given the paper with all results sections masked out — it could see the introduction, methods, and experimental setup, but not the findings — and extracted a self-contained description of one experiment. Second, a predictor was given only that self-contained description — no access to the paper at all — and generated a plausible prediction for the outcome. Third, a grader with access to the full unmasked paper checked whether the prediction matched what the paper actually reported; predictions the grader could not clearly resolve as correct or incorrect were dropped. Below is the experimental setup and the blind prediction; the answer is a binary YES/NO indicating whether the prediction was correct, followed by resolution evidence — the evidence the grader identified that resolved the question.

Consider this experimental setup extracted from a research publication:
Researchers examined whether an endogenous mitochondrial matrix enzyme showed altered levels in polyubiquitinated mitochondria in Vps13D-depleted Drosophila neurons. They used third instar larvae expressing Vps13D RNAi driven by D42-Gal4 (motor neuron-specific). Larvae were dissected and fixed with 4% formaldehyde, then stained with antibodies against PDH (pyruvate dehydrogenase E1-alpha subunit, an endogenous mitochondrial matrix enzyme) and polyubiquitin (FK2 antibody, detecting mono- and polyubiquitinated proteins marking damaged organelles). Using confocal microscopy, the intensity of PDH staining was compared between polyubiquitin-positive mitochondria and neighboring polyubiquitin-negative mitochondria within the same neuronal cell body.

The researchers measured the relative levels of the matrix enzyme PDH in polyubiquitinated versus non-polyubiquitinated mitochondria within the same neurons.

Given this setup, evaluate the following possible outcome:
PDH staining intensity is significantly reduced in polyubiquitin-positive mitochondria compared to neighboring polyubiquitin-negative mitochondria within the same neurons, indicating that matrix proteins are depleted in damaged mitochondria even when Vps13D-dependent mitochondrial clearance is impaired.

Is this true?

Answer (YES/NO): YES